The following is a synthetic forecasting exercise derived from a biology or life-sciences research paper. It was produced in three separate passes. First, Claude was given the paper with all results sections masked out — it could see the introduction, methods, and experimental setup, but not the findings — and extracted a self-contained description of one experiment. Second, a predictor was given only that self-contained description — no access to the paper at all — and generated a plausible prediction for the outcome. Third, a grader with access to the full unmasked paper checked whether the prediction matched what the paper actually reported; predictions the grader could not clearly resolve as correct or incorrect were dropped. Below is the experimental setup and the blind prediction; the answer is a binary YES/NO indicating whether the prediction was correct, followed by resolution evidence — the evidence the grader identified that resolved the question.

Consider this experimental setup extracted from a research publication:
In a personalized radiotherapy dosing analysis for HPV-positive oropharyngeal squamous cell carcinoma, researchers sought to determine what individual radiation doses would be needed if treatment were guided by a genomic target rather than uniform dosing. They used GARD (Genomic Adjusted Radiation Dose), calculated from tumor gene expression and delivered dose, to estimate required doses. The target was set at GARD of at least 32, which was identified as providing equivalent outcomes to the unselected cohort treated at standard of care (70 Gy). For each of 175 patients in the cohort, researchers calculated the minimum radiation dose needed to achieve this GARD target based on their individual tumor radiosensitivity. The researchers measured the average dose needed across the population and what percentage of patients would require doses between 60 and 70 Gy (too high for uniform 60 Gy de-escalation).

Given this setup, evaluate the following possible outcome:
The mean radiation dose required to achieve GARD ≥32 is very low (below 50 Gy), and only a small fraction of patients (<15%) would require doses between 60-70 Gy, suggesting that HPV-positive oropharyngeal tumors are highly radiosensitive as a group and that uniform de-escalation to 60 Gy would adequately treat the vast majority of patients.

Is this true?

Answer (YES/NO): NO